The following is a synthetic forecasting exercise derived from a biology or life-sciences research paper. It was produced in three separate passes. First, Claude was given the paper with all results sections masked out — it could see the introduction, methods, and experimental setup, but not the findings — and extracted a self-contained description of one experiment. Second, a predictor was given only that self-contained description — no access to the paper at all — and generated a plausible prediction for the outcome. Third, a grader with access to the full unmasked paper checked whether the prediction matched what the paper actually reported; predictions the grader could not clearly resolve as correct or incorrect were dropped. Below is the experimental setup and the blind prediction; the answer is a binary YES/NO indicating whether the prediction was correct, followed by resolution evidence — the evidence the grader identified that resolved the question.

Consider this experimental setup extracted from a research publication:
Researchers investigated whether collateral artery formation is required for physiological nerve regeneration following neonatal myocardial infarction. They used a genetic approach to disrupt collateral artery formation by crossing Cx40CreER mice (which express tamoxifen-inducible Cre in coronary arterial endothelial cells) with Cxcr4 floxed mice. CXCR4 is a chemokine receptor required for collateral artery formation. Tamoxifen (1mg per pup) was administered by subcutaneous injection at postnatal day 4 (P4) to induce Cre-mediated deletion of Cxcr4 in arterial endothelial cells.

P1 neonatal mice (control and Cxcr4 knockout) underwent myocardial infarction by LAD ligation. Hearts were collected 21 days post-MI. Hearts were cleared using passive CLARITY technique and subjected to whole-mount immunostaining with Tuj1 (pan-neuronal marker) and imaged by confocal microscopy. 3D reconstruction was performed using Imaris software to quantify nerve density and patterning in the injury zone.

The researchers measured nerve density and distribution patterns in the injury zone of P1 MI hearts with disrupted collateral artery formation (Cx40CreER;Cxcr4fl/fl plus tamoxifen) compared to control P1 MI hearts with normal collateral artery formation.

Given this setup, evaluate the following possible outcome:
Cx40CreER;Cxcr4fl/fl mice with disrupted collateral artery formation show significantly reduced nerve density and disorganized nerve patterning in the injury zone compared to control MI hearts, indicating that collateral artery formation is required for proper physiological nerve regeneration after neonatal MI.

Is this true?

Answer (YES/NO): YES